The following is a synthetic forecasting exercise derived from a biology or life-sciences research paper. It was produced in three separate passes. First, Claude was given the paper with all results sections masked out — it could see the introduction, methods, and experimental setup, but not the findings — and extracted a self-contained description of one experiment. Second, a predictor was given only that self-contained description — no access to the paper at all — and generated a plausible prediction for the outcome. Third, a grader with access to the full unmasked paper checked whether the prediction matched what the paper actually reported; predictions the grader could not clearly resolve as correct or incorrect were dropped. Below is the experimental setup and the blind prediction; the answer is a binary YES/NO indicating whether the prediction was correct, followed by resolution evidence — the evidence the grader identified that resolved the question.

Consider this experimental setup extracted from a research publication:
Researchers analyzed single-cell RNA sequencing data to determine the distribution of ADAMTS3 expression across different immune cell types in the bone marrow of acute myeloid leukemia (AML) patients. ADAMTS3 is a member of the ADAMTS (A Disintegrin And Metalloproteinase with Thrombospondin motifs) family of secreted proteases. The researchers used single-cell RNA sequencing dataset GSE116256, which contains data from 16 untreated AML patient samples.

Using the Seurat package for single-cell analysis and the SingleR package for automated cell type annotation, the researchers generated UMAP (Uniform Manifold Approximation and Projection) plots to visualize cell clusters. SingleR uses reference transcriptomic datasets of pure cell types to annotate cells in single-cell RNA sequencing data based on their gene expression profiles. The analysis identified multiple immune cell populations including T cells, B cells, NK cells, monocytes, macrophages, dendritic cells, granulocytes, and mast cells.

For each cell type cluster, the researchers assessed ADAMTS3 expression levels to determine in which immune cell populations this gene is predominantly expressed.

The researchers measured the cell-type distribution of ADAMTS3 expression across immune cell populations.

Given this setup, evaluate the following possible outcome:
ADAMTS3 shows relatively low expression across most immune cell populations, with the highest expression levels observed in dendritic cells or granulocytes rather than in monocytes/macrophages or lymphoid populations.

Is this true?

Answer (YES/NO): NO